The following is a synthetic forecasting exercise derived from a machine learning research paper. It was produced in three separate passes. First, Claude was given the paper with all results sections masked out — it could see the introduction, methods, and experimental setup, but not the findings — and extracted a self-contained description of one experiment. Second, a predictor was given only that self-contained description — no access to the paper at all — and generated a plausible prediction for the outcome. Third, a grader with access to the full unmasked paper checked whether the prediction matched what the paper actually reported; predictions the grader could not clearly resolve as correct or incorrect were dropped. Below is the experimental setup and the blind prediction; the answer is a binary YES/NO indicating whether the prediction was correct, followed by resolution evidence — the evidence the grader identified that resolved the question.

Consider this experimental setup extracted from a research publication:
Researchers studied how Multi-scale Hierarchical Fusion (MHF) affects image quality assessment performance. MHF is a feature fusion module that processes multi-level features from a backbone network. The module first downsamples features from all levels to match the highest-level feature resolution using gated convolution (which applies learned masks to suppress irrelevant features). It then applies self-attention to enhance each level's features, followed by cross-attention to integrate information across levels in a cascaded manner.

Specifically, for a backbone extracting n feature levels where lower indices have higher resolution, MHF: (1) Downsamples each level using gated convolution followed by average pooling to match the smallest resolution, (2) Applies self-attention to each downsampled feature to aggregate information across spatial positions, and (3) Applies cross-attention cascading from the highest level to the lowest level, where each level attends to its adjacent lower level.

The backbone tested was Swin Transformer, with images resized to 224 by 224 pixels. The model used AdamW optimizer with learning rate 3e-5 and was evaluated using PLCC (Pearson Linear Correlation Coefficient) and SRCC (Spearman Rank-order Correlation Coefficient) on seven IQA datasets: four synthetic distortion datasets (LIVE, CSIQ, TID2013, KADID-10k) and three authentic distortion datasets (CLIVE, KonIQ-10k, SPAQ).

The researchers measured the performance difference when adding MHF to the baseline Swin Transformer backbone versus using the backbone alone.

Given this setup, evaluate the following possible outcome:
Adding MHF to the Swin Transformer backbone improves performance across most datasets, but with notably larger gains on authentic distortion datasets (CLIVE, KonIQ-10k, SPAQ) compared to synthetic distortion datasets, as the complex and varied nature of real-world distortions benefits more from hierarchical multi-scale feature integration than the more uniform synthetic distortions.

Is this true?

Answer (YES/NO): NO